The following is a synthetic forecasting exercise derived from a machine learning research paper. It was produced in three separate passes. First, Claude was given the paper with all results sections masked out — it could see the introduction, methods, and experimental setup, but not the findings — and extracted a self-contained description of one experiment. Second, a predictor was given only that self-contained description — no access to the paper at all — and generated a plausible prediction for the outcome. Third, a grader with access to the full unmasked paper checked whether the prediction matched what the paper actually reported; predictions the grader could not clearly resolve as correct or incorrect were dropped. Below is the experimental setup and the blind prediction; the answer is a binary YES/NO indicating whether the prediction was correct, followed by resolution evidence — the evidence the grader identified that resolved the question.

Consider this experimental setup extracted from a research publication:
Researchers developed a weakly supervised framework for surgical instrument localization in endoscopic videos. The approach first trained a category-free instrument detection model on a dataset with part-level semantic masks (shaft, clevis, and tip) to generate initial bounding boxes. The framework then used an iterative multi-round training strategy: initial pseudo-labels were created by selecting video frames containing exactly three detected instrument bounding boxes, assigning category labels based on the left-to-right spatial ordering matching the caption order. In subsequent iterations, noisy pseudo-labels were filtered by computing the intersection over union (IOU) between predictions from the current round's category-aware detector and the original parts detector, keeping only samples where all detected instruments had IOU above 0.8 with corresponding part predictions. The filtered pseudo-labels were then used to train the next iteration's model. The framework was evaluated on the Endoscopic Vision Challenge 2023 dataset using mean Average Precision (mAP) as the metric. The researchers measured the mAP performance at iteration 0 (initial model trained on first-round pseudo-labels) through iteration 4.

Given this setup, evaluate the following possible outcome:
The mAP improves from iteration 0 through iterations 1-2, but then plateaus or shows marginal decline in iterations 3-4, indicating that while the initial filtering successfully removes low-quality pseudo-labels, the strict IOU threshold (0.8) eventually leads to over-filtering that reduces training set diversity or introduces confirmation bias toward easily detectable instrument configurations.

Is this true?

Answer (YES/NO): NO